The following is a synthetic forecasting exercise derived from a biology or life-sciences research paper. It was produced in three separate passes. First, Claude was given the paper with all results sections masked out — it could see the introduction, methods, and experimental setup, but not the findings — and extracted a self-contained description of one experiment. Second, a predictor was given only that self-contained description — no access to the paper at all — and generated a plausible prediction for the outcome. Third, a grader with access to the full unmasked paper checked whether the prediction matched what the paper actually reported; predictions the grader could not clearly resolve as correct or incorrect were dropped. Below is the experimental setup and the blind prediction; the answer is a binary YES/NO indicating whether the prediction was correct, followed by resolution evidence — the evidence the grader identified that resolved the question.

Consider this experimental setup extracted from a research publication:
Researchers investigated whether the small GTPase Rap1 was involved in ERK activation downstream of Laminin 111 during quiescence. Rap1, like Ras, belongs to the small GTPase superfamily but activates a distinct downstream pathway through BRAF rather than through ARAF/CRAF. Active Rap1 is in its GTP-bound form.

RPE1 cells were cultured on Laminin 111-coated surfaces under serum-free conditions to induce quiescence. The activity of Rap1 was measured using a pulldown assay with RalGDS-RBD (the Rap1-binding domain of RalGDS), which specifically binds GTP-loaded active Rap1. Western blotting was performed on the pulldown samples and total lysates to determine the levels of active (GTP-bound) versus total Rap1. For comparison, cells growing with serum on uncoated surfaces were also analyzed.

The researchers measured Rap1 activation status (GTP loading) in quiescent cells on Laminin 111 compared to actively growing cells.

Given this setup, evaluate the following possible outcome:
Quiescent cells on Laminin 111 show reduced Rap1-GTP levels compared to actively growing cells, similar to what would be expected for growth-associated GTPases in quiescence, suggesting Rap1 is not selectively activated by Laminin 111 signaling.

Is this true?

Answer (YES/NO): NO